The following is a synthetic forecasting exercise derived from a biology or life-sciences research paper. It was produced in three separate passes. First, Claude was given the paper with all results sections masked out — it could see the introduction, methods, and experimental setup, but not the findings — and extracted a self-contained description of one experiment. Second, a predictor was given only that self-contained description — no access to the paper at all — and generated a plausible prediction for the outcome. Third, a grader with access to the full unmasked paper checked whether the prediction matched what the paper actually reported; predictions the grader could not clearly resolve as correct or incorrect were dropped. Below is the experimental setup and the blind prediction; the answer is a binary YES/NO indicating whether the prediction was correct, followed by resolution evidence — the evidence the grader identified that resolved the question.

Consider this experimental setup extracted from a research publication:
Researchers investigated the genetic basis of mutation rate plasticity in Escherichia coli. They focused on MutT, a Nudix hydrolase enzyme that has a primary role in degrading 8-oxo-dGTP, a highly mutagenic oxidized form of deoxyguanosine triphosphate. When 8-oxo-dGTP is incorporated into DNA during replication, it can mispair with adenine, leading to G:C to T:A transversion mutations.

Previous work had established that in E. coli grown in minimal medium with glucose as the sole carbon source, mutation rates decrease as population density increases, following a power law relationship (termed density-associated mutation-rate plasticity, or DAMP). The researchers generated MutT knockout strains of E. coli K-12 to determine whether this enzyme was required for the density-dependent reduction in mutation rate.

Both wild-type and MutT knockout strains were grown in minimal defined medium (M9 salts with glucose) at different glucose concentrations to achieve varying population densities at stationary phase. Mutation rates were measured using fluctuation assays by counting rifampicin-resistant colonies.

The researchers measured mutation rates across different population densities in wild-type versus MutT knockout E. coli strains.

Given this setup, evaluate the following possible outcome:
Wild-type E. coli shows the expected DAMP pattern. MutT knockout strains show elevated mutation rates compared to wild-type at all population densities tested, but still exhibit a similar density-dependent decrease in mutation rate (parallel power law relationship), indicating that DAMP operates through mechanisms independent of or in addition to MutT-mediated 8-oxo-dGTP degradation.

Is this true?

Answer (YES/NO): NO